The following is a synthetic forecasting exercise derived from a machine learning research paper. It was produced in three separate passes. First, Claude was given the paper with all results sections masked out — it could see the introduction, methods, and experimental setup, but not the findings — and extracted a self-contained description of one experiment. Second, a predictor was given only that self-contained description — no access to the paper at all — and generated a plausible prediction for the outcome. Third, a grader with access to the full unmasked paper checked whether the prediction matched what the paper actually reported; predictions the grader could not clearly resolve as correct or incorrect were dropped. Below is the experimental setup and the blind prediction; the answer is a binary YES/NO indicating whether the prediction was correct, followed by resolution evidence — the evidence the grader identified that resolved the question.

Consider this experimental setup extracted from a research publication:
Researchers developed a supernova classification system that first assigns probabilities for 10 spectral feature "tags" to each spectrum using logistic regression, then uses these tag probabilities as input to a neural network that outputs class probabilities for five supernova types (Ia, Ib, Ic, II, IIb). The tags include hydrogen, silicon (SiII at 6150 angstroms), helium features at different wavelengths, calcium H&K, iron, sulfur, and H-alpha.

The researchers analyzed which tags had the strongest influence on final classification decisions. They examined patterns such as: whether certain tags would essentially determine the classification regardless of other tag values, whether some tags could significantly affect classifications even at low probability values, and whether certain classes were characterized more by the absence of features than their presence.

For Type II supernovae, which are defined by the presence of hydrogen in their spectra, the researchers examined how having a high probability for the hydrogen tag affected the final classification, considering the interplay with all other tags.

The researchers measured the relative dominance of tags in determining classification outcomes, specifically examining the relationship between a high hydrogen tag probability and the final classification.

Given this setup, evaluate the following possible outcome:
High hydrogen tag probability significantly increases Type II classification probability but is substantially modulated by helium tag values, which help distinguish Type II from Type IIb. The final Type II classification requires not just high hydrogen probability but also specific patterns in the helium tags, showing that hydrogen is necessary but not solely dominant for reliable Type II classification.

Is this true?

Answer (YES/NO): NO